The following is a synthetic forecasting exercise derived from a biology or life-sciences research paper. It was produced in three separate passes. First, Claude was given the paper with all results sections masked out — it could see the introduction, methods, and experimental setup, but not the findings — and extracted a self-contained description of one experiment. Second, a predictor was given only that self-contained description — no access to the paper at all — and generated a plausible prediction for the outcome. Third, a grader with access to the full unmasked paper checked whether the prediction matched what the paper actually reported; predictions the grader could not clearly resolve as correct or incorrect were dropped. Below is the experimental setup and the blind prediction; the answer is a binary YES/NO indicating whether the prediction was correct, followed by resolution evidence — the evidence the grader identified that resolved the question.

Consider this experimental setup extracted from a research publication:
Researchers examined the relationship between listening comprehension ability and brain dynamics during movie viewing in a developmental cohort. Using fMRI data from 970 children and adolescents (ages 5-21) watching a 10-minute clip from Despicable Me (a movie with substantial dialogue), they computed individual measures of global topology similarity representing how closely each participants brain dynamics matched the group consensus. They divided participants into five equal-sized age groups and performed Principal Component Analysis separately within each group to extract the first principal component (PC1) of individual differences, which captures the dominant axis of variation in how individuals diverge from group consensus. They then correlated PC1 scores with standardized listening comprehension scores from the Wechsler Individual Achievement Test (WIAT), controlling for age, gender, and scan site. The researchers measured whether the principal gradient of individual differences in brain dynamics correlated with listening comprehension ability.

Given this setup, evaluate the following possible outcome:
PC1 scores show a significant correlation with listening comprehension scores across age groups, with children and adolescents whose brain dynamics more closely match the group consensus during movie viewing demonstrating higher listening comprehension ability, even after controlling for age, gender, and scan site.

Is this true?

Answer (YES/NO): NO